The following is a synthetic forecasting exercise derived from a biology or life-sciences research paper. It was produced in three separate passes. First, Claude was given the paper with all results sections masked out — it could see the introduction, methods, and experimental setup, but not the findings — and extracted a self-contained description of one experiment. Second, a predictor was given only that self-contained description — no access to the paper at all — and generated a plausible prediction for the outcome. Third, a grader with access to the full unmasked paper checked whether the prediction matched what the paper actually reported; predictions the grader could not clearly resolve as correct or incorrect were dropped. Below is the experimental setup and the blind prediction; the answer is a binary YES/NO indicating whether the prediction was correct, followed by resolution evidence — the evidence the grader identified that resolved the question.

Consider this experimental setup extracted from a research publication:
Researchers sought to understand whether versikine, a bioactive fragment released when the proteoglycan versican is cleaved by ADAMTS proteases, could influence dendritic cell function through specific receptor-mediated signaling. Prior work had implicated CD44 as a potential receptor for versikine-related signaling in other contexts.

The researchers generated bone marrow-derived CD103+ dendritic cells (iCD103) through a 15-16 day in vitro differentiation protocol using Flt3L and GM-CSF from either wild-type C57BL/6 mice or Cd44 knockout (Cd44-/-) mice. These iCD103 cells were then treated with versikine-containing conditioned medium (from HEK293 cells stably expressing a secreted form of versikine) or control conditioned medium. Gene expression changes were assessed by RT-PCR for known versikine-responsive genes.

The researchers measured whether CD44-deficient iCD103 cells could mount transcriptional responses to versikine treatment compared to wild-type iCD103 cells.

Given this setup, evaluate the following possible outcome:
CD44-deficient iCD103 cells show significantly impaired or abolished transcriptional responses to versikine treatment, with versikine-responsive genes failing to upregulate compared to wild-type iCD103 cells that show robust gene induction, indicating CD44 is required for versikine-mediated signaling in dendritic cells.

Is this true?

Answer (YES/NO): NO